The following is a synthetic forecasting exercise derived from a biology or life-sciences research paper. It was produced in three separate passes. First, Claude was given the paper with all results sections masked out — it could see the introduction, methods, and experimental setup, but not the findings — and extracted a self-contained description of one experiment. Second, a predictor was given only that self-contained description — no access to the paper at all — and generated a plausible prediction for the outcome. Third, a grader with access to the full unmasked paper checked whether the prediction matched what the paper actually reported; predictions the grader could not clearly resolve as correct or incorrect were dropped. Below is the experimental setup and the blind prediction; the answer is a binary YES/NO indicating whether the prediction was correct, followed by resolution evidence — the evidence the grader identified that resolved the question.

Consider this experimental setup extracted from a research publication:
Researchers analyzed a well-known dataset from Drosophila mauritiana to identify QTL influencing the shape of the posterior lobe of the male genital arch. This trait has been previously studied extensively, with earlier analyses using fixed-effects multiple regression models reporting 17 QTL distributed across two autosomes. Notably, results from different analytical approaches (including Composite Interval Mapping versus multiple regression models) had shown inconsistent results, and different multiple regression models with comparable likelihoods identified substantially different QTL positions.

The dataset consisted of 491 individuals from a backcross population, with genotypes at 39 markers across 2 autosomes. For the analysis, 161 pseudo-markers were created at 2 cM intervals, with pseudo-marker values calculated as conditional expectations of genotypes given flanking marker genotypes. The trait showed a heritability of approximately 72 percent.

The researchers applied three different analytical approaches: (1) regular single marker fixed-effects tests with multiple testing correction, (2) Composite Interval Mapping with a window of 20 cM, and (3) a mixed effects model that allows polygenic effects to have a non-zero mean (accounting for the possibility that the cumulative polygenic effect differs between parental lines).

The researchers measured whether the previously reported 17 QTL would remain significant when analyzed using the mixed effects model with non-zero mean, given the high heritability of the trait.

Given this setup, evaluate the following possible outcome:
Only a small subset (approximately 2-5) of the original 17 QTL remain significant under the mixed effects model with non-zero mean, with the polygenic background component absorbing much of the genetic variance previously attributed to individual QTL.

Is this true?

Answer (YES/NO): NO